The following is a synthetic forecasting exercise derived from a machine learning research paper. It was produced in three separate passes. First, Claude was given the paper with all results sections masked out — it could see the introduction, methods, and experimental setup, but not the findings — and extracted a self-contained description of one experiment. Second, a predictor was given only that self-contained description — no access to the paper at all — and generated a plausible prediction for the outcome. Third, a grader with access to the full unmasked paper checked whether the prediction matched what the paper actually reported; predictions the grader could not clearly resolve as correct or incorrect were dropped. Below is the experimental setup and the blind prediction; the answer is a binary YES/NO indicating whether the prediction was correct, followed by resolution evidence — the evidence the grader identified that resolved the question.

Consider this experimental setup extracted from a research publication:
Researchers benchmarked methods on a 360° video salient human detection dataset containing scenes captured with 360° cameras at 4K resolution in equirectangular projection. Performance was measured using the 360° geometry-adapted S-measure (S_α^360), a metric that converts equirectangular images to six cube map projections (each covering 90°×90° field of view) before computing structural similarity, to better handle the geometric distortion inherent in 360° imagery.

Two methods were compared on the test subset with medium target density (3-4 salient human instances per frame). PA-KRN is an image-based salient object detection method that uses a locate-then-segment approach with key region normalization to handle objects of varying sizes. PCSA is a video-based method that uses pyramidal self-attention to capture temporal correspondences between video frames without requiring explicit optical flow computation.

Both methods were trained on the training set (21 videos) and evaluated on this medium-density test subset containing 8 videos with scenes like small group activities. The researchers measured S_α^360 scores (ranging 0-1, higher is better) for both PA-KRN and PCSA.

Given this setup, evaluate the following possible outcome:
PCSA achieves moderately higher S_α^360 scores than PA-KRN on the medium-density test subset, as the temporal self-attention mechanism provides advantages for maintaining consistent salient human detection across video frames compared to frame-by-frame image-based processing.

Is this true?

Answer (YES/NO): NO